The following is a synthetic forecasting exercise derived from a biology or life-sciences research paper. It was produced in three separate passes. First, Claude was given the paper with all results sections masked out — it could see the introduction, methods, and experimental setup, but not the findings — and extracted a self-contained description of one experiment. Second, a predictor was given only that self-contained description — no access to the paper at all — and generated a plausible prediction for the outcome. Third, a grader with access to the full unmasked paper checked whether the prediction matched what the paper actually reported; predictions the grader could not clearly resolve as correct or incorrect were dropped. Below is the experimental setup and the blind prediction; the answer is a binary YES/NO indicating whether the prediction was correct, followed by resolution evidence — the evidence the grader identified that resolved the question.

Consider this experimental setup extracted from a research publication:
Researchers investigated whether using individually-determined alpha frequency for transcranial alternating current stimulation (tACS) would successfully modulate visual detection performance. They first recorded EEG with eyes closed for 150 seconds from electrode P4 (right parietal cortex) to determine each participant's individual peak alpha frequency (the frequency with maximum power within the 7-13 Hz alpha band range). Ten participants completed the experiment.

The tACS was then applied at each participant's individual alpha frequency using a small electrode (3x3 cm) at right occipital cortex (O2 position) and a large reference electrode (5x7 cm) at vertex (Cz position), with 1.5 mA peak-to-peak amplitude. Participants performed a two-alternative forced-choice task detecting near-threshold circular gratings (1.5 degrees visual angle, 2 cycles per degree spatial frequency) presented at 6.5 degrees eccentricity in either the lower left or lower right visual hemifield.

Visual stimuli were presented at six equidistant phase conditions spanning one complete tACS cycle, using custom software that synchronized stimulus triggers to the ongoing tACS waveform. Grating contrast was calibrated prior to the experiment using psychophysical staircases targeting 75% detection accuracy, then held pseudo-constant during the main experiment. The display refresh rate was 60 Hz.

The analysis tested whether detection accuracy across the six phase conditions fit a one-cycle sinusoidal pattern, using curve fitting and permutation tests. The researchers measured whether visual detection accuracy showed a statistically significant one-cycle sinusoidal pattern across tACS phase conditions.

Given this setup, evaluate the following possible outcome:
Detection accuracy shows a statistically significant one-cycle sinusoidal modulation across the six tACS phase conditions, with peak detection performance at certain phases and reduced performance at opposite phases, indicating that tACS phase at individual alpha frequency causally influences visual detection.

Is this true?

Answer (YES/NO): NO